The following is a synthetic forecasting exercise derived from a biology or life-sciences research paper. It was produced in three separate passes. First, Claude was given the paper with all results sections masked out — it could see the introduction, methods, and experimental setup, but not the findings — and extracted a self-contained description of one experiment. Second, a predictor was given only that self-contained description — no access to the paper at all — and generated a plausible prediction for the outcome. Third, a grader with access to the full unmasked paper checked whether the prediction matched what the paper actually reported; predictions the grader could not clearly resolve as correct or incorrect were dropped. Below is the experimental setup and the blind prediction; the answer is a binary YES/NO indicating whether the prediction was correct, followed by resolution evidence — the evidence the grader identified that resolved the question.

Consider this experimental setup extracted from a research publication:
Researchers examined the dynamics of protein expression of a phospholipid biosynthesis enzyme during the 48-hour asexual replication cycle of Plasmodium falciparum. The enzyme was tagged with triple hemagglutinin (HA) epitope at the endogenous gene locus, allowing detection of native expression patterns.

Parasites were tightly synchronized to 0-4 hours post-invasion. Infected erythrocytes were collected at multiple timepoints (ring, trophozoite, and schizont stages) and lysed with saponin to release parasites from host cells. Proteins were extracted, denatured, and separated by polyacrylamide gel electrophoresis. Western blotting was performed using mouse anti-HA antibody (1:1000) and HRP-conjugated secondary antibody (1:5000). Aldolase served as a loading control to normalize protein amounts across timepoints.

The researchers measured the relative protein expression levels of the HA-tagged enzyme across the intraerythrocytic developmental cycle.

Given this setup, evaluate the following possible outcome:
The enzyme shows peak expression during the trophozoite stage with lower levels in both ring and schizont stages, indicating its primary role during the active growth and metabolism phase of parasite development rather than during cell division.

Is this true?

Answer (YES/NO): NO